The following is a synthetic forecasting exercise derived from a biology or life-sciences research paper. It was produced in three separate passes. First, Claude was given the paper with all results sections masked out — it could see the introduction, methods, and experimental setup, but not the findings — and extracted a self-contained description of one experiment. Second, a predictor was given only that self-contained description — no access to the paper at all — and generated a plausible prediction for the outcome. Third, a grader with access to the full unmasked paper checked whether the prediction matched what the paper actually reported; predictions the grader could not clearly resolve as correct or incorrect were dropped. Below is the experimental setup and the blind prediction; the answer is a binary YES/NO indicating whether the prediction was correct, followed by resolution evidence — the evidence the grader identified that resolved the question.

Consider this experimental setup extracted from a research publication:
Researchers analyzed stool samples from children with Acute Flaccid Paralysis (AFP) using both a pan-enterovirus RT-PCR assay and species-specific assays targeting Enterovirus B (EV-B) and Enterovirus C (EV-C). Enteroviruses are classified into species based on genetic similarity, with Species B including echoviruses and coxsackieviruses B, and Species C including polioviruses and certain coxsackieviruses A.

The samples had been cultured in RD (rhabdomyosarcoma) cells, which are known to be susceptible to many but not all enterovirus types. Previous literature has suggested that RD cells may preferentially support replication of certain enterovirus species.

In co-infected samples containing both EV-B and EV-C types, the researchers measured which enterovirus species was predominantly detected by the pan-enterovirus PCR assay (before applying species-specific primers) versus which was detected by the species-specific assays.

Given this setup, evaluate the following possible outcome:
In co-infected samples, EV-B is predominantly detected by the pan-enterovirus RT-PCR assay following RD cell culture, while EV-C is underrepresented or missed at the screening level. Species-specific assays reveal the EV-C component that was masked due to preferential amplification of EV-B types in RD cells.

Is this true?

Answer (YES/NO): YES